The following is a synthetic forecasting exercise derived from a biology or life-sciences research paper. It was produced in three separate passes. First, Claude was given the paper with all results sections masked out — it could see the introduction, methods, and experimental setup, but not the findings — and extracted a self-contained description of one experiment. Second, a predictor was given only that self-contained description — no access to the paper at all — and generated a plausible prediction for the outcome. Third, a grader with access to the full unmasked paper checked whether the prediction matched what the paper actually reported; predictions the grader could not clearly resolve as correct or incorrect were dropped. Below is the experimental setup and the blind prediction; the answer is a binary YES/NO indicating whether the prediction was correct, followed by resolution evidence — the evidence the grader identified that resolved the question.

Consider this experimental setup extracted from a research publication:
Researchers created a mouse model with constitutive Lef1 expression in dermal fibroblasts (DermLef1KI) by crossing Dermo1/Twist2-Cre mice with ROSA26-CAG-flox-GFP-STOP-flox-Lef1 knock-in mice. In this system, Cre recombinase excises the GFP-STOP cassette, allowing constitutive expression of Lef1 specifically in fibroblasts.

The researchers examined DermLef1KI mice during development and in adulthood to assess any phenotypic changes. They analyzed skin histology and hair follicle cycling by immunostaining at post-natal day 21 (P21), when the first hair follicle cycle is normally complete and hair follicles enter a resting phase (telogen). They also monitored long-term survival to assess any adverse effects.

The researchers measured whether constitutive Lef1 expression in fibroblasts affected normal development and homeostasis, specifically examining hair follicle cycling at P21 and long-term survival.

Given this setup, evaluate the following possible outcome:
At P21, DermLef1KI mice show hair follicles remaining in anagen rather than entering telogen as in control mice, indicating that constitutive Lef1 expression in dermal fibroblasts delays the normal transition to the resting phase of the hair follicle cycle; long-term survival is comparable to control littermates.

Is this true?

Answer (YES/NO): NO